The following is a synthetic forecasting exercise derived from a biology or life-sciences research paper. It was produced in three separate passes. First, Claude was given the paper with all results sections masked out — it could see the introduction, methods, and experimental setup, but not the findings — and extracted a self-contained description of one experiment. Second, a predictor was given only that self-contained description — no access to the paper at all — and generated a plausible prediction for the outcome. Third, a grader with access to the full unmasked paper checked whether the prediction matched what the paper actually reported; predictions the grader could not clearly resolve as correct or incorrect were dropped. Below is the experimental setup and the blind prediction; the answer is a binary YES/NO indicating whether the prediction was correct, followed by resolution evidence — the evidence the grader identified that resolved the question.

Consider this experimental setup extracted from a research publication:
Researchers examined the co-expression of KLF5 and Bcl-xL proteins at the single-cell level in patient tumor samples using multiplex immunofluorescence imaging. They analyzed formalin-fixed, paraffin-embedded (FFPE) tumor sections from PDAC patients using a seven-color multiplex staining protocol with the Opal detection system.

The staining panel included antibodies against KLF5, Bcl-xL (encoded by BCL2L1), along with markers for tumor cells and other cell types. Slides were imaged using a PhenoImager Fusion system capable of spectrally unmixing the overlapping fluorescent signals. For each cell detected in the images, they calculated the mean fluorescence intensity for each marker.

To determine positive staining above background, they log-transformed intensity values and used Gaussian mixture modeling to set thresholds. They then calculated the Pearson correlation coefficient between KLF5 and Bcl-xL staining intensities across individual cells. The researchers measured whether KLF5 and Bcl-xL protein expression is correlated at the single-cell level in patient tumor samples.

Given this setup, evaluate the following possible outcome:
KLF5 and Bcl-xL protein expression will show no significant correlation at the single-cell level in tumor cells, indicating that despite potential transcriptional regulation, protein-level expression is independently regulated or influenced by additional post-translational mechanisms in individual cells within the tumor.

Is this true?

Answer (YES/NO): NO